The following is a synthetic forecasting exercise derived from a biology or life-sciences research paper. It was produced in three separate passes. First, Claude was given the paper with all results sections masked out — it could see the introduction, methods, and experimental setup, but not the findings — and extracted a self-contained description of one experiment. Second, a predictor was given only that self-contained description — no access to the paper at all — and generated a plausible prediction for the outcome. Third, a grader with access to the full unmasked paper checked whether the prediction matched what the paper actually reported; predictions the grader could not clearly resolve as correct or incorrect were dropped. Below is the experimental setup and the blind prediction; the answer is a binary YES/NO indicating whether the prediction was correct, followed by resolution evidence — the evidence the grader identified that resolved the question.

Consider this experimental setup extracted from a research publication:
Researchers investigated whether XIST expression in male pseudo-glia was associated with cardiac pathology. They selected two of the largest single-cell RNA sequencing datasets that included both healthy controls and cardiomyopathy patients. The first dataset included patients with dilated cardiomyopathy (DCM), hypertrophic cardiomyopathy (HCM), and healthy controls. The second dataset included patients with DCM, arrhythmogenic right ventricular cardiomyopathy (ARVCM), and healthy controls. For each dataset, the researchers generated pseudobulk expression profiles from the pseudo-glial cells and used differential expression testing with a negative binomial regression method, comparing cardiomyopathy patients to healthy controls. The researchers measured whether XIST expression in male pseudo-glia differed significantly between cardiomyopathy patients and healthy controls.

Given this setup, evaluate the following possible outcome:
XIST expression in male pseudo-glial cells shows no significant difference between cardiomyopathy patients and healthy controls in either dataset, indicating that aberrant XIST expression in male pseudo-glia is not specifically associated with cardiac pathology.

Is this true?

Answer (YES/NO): NO